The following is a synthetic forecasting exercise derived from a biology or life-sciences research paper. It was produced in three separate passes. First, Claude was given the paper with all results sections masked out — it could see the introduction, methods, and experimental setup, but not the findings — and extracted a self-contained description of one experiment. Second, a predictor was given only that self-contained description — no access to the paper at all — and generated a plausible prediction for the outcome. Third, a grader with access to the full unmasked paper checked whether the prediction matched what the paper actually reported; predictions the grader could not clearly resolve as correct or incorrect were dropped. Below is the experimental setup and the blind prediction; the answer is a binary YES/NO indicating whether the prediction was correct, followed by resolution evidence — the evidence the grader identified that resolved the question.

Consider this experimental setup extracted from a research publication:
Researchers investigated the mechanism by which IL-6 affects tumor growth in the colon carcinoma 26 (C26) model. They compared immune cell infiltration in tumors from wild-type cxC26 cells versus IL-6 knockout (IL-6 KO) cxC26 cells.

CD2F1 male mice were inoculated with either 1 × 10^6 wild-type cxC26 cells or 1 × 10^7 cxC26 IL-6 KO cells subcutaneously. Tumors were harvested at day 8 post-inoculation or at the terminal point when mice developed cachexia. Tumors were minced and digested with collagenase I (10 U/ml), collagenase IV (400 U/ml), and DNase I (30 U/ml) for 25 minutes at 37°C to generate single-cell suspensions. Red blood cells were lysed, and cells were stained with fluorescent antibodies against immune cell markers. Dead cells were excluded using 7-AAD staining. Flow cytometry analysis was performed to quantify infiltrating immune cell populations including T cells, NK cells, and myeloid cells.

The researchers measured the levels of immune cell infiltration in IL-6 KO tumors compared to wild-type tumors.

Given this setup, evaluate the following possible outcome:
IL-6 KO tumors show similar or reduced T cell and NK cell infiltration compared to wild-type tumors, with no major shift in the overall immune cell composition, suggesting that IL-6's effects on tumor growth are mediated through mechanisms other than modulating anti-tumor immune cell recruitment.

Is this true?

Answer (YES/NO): NO